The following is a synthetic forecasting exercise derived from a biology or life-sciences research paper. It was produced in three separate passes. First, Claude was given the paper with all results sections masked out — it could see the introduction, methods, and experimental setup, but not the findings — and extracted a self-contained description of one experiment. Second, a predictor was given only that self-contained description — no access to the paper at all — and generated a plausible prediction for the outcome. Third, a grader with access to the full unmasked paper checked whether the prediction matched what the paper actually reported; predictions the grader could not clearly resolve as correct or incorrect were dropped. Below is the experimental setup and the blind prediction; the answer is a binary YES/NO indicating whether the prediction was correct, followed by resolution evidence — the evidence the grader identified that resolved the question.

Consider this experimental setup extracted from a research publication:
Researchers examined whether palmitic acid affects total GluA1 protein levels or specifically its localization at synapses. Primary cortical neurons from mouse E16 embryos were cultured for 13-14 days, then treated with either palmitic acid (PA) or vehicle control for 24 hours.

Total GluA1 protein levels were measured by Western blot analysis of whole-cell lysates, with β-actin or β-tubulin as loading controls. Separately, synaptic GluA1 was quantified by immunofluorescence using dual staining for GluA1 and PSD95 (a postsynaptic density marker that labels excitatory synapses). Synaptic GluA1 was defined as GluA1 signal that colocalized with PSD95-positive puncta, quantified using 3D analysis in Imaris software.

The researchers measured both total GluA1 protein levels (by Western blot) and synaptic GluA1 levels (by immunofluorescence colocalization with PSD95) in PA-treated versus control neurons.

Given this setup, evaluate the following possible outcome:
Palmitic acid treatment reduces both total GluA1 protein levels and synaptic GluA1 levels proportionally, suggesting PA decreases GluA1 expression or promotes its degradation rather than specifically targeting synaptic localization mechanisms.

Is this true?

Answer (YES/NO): NO